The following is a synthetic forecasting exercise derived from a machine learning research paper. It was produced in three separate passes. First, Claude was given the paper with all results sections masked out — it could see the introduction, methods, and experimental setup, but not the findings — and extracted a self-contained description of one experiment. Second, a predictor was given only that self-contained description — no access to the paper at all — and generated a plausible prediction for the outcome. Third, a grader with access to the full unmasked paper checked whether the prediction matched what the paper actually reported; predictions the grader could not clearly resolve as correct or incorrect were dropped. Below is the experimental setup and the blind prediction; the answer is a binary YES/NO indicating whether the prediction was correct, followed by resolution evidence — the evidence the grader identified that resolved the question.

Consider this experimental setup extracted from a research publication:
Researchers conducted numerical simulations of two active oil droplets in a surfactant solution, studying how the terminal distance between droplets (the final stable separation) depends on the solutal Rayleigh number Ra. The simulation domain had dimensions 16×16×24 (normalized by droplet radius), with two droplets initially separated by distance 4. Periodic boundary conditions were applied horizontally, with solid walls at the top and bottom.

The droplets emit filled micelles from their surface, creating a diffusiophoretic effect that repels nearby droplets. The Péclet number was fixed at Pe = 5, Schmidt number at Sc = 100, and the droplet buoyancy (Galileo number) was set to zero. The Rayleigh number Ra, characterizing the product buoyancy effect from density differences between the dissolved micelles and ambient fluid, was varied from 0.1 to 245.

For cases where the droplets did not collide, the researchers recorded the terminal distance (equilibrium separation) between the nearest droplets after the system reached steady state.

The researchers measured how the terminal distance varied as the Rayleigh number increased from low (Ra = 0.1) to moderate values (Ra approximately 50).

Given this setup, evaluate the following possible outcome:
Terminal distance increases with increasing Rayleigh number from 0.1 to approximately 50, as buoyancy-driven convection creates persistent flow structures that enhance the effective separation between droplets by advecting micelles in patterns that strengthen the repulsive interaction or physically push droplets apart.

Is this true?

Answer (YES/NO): NO